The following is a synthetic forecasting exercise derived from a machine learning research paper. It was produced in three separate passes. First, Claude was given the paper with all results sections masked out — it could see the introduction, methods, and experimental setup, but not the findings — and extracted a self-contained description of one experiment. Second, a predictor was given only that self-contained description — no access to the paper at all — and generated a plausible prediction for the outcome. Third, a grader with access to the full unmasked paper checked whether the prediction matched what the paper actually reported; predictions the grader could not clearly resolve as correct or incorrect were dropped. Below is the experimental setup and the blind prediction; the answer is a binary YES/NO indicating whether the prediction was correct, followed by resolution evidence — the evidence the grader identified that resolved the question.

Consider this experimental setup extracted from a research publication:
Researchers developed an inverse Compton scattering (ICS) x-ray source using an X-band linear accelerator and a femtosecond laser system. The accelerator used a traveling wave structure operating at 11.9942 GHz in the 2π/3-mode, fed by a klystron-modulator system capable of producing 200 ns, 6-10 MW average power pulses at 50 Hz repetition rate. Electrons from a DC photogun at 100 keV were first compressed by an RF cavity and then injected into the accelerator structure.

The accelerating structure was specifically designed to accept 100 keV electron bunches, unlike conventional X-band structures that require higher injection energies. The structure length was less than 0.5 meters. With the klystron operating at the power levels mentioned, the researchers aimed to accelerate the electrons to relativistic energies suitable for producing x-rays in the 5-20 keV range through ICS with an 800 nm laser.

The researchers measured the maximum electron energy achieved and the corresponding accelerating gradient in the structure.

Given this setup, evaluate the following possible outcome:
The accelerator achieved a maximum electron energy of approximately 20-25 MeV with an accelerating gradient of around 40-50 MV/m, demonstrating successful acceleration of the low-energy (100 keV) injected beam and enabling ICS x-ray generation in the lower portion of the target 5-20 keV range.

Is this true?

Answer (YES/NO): YES